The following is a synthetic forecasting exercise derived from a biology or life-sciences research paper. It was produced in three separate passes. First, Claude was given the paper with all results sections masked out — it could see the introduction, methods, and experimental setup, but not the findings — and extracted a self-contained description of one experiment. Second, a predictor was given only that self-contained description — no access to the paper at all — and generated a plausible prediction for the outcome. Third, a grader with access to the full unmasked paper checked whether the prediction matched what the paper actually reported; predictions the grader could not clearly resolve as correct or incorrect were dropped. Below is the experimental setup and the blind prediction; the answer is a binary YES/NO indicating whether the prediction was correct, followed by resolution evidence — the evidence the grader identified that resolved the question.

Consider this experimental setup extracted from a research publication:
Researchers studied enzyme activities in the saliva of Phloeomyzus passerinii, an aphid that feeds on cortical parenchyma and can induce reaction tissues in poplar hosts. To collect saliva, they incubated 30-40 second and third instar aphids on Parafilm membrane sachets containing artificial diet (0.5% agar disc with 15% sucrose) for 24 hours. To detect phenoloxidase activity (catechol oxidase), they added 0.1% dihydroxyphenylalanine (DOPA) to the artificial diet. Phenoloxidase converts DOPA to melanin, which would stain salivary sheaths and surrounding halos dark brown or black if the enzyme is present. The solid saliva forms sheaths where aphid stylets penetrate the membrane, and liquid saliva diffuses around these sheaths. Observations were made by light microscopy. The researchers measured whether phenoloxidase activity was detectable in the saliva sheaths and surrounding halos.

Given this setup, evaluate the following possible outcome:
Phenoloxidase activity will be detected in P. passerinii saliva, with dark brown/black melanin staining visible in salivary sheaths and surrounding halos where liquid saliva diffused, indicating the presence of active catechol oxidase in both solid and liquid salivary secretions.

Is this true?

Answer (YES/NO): YES